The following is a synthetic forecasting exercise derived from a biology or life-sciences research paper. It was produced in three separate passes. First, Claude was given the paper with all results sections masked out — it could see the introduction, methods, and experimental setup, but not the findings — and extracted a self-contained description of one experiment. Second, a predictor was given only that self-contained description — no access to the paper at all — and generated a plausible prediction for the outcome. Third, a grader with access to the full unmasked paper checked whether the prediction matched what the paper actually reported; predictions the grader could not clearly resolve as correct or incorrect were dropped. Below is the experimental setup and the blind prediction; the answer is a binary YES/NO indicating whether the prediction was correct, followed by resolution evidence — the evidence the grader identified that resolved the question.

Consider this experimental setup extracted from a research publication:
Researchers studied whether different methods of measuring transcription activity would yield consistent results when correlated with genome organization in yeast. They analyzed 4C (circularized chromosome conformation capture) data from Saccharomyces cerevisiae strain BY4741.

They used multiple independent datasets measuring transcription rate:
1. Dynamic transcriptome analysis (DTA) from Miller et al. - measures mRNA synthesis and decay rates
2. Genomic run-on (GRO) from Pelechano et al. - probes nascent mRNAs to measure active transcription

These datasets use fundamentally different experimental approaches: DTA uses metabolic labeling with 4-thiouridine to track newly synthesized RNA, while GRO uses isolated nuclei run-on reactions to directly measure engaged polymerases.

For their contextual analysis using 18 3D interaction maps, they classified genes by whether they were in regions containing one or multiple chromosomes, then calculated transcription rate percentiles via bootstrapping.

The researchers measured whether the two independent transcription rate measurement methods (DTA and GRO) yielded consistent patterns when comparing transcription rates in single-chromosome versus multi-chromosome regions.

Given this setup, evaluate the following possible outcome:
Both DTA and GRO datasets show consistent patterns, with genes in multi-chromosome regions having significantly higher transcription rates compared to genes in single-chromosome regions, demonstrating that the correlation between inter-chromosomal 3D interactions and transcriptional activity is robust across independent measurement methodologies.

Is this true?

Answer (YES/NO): YES